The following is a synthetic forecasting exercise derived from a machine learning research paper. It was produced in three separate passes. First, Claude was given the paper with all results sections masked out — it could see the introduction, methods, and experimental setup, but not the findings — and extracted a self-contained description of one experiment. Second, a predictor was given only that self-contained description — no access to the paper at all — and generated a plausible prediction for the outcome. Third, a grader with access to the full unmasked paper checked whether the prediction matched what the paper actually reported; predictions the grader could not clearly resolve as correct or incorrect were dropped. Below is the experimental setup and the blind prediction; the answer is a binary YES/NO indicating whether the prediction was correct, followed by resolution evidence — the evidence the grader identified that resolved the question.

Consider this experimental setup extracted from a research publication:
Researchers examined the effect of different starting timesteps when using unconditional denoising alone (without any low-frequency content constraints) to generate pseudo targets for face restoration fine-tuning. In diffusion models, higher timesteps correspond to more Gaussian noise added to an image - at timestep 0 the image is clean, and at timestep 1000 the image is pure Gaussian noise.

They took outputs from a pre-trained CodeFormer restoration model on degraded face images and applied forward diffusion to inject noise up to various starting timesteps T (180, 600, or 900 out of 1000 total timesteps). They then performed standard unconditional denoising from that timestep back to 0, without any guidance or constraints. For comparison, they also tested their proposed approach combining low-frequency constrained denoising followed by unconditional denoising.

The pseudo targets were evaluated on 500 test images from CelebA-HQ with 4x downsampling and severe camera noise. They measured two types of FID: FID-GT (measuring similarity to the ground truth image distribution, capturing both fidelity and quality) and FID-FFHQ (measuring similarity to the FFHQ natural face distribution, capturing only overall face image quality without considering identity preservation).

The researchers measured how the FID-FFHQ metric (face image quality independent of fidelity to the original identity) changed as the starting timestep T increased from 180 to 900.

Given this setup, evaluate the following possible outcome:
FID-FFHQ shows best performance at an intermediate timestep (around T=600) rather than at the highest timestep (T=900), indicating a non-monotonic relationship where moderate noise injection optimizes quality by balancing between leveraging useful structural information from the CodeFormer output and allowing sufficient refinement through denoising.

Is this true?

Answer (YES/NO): NO